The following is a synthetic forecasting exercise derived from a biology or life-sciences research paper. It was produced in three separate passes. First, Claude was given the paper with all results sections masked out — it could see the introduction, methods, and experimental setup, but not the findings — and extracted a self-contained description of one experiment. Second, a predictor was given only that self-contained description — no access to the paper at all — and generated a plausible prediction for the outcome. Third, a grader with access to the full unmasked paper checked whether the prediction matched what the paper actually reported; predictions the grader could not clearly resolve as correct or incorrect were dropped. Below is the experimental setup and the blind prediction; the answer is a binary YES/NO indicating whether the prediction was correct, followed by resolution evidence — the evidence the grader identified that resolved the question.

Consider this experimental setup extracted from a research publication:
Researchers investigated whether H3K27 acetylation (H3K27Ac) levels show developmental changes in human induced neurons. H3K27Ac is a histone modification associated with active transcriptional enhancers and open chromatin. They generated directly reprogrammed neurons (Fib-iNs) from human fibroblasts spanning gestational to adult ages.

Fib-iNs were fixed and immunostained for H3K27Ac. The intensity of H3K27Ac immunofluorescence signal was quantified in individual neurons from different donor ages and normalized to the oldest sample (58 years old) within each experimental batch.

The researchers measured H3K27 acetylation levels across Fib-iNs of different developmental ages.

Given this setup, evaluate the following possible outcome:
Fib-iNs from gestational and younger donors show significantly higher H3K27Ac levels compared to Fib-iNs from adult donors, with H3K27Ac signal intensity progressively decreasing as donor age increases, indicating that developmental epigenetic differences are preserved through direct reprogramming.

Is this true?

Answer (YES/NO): YES